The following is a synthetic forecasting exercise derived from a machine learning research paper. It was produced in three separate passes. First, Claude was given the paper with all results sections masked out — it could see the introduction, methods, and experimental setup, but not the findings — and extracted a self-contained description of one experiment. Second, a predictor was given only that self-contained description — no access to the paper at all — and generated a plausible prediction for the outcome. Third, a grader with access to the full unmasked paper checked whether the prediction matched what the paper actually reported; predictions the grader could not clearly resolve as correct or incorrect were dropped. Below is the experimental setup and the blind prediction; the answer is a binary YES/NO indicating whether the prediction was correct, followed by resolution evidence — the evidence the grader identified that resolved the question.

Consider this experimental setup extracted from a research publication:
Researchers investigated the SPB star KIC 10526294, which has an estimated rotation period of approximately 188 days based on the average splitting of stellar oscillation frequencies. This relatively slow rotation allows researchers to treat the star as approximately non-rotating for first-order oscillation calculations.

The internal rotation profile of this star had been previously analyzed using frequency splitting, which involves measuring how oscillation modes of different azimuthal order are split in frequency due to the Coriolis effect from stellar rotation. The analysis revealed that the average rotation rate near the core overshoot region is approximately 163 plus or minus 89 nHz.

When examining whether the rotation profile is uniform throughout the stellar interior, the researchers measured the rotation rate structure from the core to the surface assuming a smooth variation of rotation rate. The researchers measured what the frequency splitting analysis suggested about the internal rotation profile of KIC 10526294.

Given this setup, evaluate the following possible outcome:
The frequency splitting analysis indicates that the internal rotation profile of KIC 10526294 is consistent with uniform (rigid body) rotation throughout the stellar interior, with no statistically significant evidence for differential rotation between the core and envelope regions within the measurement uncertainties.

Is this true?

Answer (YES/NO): NO